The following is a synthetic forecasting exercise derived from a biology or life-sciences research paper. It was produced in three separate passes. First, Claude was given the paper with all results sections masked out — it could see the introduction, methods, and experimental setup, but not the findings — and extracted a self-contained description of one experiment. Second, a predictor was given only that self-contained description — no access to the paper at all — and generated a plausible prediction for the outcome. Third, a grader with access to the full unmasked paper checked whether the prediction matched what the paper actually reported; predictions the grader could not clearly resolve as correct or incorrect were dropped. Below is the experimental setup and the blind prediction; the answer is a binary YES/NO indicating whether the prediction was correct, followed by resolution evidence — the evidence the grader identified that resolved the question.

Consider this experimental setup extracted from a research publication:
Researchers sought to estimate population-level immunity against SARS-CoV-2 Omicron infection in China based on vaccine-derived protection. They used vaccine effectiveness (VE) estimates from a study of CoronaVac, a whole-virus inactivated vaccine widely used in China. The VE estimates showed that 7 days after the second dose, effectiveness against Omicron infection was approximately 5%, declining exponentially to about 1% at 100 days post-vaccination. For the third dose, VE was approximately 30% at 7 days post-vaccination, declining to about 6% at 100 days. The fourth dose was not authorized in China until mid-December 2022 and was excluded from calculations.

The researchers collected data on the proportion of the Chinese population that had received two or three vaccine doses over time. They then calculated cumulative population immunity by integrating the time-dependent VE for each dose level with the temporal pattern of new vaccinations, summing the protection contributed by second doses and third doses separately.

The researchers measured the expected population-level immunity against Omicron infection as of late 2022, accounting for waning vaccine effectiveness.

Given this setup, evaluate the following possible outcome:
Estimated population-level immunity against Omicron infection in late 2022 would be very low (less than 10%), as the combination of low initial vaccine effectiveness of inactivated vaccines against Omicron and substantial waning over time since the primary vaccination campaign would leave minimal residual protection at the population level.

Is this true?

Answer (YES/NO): YES